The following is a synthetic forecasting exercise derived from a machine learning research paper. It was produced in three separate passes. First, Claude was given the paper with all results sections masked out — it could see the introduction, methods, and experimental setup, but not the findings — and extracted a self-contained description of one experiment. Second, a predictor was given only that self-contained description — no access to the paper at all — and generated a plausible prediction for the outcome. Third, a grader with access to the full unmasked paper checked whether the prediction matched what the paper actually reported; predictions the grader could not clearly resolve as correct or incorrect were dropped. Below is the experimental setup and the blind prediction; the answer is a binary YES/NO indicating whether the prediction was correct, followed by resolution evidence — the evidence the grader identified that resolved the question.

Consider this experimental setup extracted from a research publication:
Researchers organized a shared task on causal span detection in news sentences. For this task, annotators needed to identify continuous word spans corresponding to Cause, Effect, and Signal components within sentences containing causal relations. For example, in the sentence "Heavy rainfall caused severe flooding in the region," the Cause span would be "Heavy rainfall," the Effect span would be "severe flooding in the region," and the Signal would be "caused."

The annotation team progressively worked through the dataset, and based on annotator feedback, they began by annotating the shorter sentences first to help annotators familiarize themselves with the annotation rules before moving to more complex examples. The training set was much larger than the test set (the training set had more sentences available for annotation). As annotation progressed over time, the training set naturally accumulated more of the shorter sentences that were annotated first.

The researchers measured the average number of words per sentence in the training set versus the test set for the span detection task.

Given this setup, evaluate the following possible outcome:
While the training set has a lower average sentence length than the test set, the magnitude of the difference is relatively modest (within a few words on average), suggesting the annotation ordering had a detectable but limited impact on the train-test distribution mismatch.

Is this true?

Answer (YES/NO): NO